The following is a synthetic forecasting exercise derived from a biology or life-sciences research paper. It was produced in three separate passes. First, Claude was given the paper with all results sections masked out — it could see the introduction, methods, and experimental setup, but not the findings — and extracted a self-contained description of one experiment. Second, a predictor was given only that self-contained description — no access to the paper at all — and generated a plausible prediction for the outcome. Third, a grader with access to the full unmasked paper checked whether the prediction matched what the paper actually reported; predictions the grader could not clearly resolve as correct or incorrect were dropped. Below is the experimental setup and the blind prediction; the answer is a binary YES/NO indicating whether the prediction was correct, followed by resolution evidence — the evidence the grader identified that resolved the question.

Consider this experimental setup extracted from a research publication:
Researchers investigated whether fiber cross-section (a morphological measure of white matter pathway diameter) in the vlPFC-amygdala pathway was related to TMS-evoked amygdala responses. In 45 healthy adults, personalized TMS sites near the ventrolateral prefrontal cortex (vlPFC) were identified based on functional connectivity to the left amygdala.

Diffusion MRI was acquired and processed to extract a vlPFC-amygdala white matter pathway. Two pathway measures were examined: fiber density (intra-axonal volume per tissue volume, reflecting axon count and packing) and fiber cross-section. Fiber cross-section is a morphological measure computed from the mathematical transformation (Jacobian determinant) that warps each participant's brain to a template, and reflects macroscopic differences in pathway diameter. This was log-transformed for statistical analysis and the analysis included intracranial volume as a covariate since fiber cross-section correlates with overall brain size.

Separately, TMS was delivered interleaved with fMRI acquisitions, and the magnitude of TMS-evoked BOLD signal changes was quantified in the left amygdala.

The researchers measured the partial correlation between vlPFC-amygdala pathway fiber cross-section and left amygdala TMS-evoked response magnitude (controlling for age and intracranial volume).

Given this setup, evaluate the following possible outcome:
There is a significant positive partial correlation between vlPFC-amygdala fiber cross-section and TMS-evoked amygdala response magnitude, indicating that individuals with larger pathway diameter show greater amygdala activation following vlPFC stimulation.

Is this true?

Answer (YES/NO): NO